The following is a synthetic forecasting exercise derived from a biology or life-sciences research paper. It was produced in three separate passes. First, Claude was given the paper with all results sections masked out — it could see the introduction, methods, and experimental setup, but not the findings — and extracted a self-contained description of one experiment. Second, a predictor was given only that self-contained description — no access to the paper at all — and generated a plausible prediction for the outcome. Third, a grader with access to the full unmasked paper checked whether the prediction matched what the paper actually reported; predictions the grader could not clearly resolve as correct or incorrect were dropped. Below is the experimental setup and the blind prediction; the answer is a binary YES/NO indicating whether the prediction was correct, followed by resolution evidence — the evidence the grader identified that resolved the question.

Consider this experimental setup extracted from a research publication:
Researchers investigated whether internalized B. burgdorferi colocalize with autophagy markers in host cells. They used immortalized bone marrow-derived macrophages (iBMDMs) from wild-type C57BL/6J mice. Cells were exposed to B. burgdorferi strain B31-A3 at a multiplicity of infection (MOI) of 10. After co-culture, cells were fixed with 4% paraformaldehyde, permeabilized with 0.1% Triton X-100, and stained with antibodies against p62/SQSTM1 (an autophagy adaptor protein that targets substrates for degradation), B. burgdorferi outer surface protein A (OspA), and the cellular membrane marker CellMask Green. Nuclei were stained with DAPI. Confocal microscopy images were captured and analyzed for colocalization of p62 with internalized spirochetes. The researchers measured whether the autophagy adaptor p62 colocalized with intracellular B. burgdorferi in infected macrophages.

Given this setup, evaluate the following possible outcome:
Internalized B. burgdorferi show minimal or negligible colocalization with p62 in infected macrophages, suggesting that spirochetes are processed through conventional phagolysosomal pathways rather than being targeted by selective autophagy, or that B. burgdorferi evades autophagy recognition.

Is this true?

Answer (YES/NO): NO